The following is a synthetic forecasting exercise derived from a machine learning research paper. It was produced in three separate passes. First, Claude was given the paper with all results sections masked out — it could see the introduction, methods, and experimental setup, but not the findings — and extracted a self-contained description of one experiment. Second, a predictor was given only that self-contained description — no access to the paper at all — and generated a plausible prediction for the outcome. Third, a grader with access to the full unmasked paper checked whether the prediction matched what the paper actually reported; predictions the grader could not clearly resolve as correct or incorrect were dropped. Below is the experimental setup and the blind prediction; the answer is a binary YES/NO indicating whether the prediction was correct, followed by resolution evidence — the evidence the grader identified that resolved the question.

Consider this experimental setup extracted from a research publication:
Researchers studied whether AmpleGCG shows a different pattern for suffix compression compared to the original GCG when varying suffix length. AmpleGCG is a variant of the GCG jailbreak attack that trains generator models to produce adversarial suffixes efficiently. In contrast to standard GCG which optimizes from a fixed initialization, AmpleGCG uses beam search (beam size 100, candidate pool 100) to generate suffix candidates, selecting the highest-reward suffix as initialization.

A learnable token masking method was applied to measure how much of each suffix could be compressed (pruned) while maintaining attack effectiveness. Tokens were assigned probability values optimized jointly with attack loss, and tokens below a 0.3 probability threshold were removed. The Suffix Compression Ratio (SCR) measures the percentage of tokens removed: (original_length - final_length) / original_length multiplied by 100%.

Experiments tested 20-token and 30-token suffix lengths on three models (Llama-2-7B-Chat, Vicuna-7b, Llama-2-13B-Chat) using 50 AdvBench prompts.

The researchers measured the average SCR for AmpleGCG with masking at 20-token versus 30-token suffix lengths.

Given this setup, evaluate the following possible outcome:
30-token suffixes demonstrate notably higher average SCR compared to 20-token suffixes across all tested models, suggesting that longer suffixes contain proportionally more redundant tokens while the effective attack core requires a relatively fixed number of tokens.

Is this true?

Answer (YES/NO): NO